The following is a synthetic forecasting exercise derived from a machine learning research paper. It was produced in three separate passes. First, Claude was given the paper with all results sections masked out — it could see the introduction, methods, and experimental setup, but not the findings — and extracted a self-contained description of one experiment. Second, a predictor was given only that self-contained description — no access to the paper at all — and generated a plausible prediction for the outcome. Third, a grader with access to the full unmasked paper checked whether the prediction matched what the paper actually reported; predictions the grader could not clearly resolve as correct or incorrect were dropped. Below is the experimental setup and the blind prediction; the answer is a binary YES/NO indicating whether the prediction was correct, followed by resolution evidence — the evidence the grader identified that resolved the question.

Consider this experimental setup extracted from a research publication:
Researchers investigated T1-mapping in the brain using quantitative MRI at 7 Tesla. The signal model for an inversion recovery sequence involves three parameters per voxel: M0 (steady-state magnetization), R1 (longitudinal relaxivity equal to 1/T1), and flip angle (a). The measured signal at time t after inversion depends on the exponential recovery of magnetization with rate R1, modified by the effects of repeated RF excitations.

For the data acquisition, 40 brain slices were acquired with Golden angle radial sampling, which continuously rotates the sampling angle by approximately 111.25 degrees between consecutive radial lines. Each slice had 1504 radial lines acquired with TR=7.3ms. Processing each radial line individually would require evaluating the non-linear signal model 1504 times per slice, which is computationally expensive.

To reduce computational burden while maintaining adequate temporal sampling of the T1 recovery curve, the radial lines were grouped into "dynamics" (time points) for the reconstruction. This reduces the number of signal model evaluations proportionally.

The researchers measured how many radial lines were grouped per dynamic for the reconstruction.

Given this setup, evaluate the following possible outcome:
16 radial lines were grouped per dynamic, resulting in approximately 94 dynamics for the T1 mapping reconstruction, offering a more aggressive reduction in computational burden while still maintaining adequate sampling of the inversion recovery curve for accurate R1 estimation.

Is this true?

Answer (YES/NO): NO